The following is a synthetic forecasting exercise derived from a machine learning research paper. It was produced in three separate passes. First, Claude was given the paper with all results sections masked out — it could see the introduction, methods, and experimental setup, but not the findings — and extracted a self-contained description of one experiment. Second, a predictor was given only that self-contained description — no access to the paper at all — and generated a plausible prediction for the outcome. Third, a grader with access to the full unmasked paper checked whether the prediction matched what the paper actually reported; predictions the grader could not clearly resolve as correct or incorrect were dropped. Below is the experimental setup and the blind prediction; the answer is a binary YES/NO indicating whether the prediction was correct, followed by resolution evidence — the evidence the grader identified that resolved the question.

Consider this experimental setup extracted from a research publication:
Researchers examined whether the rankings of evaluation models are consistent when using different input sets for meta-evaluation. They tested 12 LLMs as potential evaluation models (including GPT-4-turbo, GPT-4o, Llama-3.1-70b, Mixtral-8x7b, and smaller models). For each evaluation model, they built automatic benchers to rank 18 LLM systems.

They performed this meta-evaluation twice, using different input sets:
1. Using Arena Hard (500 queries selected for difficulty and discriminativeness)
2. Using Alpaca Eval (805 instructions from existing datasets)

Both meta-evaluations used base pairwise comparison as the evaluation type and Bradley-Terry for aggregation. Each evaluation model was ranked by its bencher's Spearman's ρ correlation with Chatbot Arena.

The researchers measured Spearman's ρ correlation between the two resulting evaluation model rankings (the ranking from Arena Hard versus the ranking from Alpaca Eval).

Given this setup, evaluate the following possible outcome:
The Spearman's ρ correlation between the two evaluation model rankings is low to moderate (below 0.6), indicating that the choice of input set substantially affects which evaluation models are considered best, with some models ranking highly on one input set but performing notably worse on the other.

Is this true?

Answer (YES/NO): NO